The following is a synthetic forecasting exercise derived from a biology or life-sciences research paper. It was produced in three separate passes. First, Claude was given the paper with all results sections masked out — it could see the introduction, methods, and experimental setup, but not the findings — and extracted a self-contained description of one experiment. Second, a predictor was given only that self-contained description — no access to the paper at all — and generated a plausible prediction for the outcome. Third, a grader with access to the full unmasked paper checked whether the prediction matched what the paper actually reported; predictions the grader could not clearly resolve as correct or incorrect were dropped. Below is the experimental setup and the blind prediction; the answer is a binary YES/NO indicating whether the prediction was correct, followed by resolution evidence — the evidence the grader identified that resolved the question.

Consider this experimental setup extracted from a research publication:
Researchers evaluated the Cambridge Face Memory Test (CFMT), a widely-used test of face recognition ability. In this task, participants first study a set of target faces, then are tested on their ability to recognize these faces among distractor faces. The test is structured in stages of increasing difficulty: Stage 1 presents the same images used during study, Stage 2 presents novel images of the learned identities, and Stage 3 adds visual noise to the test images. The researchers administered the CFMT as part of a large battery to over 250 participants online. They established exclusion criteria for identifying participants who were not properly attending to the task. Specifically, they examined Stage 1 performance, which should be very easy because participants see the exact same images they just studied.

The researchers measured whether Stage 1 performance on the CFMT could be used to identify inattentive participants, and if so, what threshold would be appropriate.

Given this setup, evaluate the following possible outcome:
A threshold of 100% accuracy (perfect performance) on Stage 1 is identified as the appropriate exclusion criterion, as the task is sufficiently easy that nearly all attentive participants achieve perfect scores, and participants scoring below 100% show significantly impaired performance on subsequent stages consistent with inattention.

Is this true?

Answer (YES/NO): NO